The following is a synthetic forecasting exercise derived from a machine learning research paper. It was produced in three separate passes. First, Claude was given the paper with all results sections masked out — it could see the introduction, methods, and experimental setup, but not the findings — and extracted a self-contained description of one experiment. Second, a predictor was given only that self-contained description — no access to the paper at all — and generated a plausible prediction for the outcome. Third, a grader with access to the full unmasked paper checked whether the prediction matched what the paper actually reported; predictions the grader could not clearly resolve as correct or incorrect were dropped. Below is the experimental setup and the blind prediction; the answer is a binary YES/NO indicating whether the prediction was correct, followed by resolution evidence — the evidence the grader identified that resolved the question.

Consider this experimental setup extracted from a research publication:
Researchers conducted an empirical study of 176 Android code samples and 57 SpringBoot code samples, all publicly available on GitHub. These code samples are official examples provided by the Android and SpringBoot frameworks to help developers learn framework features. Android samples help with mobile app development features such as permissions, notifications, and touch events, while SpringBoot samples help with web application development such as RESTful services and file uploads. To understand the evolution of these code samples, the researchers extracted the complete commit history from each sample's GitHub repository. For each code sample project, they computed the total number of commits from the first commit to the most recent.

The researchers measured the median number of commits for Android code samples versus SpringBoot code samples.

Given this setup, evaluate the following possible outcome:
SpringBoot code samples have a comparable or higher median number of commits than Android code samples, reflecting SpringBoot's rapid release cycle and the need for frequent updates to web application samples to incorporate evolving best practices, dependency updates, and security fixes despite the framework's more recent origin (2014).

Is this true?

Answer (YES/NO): YES